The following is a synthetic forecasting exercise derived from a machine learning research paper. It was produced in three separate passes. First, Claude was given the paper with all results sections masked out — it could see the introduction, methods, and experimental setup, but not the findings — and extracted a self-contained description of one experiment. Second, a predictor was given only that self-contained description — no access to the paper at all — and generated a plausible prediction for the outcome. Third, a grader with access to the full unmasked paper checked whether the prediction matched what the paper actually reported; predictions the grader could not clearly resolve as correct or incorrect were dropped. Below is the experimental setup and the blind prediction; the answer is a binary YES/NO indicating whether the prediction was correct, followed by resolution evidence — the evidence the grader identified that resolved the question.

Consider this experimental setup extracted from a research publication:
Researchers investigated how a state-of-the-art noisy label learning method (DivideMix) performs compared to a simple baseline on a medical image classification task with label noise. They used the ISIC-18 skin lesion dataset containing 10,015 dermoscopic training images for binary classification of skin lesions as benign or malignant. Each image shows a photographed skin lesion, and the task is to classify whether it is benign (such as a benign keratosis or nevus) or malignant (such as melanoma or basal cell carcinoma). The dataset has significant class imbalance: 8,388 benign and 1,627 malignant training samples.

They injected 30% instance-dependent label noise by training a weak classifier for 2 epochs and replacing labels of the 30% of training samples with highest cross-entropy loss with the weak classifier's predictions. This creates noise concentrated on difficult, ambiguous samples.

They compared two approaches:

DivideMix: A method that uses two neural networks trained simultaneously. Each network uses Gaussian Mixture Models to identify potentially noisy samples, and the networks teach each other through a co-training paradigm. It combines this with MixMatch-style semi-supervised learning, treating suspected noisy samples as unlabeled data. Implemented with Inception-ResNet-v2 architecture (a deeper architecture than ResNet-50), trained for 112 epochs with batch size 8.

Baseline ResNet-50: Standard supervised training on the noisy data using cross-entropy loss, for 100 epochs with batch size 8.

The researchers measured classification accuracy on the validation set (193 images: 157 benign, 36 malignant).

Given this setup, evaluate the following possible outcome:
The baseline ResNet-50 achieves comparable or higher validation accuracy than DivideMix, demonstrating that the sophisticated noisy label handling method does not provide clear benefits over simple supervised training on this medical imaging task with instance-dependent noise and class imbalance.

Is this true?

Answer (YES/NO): YES